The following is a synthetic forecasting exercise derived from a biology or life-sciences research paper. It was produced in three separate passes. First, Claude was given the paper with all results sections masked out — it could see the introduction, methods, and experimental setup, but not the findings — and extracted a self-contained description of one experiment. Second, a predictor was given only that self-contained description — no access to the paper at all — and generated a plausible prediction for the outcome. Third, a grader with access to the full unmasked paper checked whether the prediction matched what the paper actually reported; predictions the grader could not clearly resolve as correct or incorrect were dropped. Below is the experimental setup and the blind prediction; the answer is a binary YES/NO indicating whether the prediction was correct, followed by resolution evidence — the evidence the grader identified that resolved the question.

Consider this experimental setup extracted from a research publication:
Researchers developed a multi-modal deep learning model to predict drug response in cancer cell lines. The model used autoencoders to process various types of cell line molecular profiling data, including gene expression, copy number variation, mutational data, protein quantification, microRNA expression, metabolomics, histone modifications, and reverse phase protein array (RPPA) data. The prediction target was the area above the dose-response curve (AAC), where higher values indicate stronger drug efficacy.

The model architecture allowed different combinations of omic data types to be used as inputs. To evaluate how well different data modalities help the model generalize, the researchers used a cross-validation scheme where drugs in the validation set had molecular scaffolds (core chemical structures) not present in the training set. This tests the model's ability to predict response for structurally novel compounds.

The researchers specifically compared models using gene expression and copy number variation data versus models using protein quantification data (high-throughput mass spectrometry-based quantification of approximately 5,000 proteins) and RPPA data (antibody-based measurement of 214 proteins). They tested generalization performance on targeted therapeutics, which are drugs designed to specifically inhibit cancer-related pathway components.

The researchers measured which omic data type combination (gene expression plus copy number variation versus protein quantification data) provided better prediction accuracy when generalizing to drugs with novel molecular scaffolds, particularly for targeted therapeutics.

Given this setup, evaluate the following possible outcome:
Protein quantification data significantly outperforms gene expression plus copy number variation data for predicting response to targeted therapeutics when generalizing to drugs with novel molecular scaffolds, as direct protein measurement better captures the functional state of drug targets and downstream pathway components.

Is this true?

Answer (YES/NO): YES